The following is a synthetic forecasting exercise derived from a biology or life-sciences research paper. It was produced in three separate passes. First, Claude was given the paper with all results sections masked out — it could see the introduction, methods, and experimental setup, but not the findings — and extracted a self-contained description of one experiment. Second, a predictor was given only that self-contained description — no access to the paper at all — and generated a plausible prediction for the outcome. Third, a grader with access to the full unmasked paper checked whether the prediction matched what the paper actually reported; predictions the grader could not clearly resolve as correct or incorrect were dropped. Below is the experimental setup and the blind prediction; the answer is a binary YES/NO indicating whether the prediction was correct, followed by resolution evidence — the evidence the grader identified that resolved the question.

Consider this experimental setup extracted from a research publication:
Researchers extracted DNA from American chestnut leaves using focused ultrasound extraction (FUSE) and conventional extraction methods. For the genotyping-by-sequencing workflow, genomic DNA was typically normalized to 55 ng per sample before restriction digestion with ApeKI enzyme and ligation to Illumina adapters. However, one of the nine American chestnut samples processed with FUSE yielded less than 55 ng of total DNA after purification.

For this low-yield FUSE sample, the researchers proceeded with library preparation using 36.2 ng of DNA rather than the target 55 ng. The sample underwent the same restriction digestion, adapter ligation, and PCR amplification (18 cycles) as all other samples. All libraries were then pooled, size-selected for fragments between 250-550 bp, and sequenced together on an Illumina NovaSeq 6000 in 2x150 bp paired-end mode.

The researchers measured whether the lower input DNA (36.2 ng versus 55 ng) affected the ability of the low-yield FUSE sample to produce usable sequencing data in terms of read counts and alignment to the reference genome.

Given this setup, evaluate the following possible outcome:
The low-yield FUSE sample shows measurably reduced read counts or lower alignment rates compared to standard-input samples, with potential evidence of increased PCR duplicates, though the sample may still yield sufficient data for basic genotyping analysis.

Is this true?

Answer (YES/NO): NO